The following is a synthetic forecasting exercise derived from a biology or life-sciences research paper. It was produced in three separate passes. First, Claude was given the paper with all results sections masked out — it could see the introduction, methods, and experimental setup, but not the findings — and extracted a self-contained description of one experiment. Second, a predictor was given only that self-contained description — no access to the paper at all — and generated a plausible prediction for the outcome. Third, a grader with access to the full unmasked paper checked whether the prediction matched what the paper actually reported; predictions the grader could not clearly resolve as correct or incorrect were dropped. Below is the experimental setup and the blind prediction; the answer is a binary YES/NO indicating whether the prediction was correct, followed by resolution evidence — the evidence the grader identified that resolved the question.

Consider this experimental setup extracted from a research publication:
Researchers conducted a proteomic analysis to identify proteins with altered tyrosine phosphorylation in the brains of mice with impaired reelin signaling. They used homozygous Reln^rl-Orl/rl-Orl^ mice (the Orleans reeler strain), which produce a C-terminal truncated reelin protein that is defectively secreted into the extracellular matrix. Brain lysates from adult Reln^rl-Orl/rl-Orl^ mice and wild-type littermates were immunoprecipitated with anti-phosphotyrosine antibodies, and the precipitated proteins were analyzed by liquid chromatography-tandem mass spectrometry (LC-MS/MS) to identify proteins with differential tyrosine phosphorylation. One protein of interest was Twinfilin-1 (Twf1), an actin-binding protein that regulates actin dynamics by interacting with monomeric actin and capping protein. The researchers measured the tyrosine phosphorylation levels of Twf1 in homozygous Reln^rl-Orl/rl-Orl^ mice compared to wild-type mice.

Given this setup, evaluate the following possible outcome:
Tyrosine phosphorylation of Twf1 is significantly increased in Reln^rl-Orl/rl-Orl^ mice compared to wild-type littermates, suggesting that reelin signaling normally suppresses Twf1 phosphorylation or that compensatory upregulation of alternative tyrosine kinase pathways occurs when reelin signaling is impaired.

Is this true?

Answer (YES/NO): NO